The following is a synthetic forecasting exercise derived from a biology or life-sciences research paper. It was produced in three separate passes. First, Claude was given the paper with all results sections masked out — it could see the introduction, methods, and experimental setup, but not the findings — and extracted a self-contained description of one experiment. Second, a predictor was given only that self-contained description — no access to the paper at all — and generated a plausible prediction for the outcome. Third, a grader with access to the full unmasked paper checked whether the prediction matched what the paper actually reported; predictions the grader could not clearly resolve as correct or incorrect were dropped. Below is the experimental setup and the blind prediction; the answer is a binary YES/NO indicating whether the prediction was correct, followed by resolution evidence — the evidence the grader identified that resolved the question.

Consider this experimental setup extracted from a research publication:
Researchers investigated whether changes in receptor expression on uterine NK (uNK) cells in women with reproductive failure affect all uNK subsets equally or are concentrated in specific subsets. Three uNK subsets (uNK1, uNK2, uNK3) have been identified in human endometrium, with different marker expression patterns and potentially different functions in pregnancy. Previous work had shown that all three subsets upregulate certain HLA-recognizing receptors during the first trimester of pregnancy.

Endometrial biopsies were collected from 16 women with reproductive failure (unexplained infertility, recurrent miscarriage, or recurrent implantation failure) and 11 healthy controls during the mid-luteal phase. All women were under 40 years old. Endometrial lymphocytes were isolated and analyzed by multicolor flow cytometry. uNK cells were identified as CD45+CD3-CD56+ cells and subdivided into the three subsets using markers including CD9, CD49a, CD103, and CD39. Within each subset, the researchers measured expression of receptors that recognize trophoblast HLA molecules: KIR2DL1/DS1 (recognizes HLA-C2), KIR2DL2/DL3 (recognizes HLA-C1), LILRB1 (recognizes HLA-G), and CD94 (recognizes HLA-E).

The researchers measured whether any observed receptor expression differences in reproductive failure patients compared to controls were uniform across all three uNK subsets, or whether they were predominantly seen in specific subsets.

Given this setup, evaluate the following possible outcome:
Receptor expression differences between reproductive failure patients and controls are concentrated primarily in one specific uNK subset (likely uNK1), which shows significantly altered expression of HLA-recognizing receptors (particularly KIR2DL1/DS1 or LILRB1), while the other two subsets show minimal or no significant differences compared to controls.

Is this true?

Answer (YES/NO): NO